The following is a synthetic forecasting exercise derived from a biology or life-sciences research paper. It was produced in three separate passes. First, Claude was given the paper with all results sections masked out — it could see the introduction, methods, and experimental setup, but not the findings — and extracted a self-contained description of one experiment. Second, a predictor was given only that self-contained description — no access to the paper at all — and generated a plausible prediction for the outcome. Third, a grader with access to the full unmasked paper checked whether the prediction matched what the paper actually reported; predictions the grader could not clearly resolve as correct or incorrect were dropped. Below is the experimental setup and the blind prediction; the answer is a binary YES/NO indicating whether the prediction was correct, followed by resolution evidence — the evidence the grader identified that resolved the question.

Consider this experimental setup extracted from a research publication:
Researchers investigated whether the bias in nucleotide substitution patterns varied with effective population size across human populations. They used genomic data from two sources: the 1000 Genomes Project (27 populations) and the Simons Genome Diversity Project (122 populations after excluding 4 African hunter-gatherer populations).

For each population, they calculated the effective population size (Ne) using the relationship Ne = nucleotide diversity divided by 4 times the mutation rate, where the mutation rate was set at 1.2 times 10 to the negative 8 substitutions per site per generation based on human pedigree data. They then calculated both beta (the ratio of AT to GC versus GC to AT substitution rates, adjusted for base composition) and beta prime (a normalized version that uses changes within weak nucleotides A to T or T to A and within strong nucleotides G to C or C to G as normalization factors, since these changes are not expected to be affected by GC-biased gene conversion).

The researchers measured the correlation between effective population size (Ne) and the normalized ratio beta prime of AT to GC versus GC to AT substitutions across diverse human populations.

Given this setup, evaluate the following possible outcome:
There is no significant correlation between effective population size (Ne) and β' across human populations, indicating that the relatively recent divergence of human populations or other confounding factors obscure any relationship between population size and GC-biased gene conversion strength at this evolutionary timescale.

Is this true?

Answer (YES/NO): NO